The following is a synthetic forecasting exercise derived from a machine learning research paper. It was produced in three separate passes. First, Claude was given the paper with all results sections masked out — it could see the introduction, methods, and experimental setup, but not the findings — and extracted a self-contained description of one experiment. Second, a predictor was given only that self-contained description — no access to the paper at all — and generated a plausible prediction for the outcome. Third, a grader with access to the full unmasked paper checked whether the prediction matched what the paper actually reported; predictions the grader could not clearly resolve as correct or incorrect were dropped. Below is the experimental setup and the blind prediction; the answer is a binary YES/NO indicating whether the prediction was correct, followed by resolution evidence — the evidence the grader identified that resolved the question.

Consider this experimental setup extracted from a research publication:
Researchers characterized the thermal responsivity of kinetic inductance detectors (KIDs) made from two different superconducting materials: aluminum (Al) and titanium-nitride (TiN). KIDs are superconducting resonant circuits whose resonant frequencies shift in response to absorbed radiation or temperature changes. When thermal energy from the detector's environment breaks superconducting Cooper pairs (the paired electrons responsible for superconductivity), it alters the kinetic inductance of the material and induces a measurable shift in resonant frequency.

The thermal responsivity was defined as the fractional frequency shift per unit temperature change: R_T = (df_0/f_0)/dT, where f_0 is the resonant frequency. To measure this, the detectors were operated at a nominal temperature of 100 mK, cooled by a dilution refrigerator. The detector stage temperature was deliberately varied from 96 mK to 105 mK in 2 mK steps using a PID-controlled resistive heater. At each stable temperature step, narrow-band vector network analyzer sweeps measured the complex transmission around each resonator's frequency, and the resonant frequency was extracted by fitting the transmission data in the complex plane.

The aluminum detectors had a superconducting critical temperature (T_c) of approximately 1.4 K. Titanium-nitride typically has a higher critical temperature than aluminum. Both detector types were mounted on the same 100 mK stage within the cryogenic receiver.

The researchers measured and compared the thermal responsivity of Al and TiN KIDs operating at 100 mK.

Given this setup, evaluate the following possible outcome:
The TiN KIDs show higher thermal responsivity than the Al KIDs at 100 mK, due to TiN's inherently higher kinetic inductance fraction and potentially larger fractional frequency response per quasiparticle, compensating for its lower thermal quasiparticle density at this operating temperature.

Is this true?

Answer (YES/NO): YES